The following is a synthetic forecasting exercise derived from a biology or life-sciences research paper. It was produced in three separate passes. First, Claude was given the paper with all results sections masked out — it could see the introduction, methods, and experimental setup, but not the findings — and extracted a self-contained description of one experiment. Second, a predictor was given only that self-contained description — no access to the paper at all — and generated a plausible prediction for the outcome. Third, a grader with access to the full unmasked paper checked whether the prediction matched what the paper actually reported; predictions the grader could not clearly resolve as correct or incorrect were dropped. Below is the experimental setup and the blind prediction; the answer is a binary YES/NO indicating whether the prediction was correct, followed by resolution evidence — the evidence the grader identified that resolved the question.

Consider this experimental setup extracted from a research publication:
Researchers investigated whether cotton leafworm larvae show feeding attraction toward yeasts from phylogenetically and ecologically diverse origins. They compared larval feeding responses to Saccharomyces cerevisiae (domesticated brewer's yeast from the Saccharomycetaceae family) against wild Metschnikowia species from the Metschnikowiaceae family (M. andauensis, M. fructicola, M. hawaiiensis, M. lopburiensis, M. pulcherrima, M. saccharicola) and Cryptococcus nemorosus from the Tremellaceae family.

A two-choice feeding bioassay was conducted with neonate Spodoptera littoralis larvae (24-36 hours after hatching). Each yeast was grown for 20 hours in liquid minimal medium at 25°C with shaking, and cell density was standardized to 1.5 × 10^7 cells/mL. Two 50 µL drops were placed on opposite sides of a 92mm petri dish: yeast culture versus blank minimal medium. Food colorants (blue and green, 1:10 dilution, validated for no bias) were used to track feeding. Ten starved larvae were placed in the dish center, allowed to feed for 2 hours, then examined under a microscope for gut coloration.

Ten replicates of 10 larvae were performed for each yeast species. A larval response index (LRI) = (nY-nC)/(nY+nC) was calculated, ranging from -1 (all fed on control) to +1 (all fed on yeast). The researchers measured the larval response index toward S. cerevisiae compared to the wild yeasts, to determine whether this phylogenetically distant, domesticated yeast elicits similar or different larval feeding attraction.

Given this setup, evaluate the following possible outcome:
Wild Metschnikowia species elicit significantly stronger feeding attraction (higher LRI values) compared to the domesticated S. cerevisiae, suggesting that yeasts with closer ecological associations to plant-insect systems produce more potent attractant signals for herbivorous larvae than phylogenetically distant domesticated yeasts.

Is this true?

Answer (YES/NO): NO